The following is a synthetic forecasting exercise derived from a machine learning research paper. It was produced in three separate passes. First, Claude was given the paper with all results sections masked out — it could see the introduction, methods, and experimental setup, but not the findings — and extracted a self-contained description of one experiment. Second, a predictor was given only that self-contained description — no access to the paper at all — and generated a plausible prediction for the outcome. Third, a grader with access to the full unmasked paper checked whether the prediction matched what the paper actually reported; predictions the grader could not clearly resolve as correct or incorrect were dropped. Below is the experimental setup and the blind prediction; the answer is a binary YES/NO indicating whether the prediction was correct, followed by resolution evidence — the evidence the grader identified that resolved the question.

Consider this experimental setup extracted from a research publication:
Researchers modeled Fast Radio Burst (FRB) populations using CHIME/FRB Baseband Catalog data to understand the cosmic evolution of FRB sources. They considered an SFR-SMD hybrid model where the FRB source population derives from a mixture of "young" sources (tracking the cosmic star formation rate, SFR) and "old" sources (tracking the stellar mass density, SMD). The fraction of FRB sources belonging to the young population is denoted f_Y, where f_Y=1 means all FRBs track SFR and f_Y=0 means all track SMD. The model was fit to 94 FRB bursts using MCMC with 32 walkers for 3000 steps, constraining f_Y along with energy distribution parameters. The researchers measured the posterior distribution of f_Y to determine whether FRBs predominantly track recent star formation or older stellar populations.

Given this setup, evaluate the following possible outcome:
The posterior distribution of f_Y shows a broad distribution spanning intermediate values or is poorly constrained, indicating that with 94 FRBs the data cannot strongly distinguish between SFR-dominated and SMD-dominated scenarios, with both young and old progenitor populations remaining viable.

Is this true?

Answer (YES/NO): NO